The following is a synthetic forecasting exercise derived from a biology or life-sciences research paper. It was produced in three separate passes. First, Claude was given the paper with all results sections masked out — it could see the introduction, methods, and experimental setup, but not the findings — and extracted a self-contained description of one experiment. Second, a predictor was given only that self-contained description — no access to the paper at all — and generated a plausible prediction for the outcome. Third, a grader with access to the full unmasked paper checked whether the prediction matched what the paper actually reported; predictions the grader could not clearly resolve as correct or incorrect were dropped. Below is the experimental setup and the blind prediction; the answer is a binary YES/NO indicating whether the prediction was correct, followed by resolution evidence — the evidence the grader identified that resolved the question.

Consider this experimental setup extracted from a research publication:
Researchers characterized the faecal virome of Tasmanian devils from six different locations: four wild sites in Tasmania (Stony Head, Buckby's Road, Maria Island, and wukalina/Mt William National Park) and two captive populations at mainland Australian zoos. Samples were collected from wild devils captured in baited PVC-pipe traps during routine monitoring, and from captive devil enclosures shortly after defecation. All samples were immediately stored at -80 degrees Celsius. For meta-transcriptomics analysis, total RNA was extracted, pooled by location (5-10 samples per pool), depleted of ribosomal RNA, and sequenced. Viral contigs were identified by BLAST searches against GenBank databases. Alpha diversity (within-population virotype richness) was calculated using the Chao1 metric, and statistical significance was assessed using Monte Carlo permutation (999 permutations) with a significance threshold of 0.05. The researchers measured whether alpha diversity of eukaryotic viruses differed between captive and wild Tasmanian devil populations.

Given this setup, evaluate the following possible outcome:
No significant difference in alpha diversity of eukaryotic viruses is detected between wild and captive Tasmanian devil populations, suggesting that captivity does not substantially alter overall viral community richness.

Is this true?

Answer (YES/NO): NO